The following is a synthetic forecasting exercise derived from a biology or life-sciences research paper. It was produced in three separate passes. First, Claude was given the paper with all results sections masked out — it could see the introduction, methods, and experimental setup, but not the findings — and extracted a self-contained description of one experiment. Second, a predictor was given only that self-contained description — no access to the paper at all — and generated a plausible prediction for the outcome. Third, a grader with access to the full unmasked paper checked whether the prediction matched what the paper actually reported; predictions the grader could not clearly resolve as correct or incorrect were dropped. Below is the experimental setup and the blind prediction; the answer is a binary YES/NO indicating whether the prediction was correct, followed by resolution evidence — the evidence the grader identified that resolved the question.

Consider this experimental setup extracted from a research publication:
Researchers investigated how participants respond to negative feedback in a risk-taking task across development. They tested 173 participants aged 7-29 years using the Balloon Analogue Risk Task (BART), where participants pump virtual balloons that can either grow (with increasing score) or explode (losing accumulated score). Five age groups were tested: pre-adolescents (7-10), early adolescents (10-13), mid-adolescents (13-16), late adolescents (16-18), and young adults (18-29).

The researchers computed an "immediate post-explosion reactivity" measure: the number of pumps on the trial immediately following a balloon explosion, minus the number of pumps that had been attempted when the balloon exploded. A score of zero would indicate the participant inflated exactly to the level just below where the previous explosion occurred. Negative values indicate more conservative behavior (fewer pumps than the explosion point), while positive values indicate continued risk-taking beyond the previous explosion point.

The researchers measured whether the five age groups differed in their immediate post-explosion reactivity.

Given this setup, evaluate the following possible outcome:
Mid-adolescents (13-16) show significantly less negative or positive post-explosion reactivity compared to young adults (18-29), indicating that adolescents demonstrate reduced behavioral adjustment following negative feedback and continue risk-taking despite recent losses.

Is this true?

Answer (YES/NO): NO